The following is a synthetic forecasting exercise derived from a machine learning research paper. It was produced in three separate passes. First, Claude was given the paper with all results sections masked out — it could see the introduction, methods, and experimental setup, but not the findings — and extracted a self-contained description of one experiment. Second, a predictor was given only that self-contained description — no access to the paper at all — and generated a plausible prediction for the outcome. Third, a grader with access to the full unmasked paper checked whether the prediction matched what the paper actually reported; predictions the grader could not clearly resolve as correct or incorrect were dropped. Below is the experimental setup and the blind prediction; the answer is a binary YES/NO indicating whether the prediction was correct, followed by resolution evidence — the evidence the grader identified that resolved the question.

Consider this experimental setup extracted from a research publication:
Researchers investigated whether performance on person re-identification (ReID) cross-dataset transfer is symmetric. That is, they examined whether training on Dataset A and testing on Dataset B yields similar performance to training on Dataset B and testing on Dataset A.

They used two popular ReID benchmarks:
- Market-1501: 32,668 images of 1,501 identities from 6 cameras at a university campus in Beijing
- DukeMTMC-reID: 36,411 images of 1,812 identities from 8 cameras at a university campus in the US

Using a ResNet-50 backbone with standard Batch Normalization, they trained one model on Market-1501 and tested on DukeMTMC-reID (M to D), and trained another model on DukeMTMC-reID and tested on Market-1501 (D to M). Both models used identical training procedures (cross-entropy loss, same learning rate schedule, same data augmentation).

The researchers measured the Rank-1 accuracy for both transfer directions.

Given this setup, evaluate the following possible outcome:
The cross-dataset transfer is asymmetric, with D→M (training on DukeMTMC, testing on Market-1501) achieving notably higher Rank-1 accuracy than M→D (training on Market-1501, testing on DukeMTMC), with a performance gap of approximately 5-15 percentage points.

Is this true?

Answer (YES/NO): NO